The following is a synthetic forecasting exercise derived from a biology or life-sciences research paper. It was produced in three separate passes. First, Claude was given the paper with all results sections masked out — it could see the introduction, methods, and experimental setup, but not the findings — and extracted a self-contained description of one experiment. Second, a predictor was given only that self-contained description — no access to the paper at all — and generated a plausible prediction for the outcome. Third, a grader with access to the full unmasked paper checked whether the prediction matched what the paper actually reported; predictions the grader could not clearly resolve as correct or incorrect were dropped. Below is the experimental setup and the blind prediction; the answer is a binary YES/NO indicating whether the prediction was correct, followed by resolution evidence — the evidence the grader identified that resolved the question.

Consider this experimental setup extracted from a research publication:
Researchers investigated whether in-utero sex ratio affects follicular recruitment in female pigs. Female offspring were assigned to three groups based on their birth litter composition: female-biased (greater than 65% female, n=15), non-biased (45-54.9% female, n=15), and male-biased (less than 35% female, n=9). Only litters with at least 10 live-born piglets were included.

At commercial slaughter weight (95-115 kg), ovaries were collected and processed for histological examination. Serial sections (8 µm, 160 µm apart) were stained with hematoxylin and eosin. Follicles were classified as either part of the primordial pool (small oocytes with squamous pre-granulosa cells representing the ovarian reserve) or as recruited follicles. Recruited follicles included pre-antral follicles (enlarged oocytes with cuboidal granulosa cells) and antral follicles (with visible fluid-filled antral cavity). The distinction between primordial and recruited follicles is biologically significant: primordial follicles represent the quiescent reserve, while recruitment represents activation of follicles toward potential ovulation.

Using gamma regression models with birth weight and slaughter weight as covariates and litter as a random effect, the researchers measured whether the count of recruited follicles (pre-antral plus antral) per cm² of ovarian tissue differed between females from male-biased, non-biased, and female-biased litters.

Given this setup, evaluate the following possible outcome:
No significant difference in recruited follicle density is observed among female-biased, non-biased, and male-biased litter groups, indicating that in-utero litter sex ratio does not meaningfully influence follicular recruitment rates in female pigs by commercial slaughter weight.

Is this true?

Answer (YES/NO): YES